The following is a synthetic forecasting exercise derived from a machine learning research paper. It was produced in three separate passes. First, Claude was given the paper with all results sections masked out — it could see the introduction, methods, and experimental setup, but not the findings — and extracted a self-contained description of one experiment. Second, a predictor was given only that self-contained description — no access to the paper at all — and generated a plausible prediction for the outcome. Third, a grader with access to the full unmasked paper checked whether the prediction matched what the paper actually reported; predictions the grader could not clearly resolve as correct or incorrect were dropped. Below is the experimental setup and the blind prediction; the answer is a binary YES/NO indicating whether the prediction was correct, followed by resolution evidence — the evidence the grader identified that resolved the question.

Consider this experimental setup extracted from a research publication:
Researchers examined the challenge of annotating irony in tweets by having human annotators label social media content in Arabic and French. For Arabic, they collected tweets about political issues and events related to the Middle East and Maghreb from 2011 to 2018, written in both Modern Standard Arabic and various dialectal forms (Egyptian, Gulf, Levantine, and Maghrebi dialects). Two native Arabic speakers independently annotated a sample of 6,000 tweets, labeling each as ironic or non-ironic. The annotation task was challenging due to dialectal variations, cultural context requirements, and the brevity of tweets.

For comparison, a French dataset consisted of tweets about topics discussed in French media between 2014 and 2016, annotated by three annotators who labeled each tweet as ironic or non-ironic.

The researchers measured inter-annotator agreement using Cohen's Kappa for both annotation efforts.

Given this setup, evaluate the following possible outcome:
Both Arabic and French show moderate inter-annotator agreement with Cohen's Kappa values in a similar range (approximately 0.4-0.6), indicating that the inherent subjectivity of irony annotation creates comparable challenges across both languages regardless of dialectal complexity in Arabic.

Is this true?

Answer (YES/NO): NO